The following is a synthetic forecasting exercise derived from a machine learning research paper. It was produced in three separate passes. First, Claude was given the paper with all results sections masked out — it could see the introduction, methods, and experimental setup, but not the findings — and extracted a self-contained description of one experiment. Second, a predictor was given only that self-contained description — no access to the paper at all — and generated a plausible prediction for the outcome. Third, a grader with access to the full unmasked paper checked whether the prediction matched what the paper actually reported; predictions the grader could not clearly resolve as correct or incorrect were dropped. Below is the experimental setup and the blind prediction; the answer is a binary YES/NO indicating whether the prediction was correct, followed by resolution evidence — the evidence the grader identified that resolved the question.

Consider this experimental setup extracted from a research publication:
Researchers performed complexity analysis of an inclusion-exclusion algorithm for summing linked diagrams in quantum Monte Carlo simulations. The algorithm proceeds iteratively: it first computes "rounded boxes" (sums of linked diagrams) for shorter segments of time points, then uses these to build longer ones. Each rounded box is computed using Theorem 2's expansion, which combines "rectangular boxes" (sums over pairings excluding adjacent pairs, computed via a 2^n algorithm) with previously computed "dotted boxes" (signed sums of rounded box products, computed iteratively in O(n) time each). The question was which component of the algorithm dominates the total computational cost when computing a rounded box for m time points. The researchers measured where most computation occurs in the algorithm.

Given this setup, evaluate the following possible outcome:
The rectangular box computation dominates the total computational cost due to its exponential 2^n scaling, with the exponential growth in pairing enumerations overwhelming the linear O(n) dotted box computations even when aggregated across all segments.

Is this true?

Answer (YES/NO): YES